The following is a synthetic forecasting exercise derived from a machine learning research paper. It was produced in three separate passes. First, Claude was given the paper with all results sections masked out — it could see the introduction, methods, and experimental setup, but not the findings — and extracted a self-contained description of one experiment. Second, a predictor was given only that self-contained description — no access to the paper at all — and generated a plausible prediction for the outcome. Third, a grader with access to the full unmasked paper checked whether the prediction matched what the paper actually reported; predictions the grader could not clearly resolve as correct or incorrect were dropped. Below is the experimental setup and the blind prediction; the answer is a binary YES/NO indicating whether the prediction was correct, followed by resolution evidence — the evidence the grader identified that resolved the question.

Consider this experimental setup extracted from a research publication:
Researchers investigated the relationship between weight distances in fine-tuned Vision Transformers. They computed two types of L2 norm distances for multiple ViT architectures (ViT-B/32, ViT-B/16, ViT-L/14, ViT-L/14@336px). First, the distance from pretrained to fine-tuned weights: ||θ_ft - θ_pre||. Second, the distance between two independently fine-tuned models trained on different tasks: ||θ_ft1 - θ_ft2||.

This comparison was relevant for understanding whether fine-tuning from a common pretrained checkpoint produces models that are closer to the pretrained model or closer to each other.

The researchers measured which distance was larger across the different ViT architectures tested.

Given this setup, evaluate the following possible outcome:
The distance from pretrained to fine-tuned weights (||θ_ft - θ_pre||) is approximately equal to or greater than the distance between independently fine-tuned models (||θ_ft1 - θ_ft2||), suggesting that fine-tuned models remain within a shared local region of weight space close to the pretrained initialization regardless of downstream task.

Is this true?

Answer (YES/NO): NO